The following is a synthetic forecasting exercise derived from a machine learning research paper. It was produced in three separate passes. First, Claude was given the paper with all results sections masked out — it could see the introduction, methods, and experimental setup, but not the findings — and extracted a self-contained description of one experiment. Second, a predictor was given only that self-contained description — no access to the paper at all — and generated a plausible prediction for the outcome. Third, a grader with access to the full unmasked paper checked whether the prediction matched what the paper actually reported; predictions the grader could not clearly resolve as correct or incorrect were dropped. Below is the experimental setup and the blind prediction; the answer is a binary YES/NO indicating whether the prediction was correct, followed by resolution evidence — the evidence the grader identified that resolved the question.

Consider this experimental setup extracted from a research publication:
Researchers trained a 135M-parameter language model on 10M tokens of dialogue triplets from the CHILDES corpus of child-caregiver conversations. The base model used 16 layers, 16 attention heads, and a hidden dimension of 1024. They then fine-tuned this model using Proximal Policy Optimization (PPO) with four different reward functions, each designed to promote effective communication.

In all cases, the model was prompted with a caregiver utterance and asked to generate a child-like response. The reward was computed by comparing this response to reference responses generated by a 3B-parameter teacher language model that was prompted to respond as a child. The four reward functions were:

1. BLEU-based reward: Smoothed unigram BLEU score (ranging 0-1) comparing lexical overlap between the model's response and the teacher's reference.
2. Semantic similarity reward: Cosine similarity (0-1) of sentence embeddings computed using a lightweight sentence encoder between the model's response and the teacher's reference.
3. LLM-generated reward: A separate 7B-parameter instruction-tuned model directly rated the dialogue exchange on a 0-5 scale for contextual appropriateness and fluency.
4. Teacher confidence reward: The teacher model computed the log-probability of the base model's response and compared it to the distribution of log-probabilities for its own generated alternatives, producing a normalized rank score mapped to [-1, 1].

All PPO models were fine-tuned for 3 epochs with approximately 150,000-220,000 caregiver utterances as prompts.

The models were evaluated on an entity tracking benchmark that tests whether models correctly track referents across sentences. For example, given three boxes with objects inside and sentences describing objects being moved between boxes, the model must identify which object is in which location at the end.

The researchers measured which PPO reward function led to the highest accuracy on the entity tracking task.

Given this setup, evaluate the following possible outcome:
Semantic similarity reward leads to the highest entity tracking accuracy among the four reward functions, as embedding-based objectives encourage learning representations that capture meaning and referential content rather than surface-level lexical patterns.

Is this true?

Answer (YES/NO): NO